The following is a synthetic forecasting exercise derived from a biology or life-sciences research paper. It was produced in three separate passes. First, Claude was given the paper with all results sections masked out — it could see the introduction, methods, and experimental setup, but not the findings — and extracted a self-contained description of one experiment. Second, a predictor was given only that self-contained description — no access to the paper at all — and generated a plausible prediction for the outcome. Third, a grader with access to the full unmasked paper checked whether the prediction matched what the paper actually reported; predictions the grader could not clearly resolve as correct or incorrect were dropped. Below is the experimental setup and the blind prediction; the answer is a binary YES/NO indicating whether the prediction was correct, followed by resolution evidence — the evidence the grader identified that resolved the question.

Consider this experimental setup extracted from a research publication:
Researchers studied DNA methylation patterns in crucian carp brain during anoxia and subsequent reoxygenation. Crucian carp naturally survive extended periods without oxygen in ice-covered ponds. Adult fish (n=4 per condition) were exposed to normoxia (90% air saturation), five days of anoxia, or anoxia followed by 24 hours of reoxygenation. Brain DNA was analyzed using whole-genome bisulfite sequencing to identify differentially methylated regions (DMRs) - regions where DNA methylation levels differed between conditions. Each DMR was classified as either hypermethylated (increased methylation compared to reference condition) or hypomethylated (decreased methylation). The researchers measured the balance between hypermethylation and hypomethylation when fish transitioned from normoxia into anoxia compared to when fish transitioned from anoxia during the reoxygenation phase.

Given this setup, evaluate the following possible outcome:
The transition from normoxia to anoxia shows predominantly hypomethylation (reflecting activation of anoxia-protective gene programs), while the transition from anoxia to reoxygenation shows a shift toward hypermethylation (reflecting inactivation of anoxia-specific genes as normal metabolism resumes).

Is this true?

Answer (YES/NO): NO